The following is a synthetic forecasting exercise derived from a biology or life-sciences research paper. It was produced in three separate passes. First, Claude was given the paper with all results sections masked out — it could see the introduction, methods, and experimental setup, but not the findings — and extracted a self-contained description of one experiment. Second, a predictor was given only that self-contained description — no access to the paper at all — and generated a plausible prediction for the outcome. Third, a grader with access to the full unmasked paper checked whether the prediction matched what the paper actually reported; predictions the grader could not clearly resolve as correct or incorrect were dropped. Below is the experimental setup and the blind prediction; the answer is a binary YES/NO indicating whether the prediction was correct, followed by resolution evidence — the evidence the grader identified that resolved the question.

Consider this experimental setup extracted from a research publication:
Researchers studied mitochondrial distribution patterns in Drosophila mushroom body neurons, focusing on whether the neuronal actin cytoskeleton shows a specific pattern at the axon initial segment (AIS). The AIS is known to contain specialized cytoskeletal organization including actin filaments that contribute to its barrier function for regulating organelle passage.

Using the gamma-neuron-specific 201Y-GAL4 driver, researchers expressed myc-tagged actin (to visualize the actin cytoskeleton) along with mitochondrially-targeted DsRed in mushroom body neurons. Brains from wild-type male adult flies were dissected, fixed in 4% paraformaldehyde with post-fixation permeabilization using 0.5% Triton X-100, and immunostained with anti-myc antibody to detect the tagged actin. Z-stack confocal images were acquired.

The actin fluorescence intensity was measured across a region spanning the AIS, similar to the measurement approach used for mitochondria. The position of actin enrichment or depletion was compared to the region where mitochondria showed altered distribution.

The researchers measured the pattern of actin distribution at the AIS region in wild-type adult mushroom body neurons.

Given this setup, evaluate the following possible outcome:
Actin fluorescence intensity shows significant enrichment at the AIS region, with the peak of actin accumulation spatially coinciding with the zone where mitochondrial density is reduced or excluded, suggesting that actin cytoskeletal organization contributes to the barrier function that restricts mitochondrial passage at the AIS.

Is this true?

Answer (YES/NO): NO